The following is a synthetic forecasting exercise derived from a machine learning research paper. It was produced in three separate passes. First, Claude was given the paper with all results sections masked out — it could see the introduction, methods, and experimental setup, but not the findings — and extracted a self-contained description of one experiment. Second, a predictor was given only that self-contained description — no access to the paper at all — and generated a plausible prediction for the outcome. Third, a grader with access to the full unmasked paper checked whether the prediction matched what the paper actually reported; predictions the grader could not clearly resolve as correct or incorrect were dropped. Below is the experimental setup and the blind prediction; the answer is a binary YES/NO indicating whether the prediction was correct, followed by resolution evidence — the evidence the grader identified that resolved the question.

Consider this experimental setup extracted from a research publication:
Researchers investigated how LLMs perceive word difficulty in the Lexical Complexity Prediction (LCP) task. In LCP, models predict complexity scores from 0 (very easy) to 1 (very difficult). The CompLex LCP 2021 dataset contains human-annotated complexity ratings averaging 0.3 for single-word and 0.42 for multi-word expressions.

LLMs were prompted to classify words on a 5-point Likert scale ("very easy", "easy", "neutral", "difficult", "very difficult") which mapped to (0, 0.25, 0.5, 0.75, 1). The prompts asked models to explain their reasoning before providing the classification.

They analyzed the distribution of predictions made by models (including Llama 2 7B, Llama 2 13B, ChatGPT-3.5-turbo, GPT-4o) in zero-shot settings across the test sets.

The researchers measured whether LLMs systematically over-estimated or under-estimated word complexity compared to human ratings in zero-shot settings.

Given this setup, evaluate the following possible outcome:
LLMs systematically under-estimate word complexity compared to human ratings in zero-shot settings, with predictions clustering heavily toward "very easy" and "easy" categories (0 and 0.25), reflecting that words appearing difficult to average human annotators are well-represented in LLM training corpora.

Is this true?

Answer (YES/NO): NO